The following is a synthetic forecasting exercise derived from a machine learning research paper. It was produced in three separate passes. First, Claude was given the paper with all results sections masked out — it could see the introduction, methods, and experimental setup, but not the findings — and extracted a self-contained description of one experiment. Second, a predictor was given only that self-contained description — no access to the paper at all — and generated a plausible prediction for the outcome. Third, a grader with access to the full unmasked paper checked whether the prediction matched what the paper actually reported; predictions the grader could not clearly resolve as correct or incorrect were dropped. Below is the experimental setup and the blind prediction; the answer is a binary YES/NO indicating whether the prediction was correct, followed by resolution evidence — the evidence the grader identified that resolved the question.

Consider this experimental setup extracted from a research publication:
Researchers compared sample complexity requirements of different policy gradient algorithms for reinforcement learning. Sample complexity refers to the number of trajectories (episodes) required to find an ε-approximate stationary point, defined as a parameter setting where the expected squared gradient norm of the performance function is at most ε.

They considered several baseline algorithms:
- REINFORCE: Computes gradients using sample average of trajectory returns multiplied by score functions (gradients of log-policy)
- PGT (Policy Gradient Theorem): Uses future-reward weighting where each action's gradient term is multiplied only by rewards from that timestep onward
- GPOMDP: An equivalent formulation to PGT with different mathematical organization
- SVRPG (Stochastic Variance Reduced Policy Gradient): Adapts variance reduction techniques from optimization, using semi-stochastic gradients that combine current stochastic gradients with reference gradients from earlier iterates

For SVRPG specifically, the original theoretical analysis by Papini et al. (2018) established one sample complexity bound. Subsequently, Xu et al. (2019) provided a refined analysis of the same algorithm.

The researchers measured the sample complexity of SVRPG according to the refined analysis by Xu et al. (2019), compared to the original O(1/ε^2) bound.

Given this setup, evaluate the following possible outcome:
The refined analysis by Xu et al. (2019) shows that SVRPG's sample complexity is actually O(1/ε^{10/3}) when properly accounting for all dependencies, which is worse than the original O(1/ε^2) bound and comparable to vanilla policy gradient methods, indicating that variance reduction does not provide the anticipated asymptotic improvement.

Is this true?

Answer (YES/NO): NO